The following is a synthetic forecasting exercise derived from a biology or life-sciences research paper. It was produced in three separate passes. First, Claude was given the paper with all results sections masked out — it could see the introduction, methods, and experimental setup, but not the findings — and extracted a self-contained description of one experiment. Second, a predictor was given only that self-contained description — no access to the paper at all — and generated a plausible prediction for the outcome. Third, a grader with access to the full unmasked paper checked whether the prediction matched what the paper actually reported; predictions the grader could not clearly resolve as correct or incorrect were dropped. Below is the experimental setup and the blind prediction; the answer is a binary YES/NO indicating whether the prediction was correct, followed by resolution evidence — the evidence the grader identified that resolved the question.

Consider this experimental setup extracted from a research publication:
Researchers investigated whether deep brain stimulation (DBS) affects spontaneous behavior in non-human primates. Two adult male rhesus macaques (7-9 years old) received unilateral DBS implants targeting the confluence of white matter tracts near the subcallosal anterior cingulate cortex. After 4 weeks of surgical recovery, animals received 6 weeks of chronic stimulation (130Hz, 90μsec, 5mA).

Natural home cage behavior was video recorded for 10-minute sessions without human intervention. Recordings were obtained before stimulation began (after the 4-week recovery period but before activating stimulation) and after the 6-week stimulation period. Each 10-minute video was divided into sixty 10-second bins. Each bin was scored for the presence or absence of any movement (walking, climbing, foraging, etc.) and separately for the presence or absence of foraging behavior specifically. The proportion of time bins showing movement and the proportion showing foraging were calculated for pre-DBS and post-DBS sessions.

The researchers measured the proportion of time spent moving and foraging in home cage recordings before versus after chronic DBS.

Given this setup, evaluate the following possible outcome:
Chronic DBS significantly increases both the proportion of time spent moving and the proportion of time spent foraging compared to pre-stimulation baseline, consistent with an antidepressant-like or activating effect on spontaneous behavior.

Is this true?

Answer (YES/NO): YES